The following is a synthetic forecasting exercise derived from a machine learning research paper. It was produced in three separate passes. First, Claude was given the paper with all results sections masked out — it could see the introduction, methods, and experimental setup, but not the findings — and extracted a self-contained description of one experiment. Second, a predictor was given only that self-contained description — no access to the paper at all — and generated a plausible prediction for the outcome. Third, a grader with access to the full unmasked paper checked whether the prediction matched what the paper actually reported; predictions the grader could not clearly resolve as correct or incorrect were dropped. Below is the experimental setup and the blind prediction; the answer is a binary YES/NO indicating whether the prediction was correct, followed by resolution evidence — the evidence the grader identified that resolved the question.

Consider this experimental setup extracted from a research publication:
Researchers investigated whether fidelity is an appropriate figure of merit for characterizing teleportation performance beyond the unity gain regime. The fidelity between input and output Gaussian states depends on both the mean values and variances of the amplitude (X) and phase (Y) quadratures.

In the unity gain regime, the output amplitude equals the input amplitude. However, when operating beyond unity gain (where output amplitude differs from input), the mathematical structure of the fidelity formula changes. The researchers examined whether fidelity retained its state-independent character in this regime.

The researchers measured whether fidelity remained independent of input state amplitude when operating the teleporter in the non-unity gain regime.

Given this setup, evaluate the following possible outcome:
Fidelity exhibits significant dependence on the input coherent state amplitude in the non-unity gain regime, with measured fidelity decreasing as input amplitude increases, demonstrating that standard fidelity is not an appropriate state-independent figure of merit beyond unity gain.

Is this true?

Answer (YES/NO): NO